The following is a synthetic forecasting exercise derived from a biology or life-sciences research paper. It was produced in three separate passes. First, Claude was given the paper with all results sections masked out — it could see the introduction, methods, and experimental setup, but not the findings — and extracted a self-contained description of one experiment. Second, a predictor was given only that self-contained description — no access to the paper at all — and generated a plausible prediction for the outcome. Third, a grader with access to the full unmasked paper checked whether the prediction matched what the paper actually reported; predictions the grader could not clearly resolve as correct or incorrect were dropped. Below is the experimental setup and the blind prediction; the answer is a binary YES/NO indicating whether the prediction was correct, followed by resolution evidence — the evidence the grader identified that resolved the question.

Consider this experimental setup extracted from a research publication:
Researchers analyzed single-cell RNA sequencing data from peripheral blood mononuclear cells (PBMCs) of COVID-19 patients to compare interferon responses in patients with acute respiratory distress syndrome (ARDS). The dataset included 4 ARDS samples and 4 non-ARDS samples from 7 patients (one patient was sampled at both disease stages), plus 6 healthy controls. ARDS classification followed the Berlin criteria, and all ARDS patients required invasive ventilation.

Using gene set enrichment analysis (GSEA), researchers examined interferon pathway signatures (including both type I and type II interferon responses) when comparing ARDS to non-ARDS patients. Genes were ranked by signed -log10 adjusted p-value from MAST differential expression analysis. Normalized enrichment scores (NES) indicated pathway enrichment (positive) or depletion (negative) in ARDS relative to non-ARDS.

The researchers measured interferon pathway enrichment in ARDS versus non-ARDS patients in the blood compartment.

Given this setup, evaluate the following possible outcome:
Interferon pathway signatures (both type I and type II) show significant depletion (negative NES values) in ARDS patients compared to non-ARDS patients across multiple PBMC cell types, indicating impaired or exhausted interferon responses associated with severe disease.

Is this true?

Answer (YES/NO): YES